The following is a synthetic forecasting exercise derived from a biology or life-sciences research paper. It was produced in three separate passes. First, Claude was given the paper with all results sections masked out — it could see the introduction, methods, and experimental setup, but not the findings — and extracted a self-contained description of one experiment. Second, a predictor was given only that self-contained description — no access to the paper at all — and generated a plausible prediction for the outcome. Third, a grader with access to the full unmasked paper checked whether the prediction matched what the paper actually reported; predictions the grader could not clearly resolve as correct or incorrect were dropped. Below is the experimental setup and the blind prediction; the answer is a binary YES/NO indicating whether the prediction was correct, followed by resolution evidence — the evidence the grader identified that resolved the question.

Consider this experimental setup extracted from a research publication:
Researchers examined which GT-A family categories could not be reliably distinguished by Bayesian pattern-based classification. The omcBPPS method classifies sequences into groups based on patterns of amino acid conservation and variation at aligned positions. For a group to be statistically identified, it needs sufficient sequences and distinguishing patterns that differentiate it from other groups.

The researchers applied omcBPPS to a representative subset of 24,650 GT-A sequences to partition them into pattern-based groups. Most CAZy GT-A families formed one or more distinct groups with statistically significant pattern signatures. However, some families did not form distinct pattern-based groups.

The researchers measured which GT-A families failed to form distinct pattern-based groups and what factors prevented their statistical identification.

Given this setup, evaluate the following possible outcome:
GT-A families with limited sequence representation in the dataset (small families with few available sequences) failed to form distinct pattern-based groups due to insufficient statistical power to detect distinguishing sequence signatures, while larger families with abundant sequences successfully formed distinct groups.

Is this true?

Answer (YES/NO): YES